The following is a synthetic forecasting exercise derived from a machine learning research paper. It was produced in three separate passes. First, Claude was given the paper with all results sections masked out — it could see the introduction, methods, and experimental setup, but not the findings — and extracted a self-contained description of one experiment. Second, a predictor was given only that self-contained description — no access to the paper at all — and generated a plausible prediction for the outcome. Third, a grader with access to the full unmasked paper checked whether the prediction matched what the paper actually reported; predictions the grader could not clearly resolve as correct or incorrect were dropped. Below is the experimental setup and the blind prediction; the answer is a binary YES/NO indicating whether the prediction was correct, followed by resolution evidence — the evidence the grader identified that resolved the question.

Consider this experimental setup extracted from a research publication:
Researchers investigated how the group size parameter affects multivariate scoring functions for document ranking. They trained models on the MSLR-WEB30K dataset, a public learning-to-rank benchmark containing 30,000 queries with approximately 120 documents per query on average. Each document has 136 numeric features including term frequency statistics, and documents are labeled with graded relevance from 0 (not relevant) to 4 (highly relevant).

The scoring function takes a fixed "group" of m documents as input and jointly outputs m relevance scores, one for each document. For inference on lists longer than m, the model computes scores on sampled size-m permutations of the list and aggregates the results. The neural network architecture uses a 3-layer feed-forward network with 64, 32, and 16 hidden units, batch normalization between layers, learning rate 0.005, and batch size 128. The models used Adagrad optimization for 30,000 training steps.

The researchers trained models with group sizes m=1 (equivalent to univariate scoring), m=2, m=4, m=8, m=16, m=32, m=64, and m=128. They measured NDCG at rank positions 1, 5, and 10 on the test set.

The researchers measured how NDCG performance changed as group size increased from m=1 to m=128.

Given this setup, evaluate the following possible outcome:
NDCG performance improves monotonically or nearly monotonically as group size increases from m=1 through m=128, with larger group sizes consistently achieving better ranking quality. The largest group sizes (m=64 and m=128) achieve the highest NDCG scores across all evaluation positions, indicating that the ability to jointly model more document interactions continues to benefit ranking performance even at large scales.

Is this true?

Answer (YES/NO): NO